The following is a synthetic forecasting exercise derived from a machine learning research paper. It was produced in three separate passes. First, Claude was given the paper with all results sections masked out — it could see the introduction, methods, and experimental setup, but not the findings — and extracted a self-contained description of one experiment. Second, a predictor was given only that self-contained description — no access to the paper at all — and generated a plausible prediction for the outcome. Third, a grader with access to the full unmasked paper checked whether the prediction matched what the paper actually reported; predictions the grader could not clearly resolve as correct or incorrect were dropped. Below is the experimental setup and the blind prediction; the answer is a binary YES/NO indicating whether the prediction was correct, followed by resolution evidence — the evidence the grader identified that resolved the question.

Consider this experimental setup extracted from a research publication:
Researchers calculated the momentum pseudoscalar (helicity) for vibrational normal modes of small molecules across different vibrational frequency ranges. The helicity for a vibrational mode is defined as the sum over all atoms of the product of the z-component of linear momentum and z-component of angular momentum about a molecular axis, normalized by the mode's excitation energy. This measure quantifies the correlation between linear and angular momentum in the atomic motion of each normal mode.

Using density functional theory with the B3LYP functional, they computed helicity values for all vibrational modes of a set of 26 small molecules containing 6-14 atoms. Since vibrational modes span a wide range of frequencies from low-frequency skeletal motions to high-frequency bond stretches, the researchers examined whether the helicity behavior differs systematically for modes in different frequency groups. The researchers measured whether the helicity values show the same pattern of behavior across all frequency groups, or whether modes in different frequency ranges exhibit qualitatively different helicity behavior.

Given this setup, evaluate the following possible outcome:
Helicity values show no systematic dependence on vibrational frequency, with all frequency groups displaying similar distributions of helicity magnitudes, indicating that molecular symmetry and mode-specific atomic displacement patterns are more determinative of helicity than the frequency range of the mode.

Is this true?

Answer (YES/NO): NO